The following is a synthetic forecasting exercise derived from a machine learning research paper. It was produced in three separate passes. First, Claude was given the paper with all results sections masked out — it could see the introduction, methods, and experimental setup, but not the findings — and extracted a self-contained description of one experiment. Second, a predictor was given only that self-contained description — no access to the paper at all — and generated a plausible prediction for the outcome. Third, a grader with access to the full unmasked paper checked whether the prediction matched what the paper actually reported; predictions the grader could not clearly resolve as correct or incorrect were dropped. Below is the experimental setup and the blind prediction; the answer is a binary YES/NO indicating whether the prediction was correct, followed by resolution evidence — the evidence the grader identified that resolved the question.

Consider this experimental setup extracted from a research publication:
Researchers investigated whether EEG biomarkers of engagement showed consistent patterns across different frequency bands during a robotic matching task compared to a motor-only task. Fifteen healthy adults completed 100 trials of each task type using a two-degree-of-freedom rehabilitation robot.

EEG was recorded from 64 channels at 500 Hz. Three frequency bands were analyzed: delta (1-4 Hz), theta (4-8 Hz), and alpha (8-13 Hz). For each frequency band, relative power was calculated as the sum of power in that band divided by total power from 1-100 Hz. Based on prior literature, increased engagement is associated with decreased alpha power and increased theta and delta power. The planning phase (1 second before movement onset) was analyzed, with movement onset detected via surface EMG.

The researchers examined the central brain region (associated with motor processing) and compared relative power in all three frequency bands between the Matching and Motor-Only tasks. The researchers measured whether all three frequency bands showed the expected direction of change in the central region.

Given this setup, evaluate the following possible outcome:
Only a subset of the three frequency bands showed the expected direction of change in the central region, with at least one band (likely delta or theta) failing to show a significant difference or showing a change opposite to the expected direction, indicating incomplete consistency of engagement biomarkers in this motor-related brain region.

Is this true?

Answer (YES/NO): YES